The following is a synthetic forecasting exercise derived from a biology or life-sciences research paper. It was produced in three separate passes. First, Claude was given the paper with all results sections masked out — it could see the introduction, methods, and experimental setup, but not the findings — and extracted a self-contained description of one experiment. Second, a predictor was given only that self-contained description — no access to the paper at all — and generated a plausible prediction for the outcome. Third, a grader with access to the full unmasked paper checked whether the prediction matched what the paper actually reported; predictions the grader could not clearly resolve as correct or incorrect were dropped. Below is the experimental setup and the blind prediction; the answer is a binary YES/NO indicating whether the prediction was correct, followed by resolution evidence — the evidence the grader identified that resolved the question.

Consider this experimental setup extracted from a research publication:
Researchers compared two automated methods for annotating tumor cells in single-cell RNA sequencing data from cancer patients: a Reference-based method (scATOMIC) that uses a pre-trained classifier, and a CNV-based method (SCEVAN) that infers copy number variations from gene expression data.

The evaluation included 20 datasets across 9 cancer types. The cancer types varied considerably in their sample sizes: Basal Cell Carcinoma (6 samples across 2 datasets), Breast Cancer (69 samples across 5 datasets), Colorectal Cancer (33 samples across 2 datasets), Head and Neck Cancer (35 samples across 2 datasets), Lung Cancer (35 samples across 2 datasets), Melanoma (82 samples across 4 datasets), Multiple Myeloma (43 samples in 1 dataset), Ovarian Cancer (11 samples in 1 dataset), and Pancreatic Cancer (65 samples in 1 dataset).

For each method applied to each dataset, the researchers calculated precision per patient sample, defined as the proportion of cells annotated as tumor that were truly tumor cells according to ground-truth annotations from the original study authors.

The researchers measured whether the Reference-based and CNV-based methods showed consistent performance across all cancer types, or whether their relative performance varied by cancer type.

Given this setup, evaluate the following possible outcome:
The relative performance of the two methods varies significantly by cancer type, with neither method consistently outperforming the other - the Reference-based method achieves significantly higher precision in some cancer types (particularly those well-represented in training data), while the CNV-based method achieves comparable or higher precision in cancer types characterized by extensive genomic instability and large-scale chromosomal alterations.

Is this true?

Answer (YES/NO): YES